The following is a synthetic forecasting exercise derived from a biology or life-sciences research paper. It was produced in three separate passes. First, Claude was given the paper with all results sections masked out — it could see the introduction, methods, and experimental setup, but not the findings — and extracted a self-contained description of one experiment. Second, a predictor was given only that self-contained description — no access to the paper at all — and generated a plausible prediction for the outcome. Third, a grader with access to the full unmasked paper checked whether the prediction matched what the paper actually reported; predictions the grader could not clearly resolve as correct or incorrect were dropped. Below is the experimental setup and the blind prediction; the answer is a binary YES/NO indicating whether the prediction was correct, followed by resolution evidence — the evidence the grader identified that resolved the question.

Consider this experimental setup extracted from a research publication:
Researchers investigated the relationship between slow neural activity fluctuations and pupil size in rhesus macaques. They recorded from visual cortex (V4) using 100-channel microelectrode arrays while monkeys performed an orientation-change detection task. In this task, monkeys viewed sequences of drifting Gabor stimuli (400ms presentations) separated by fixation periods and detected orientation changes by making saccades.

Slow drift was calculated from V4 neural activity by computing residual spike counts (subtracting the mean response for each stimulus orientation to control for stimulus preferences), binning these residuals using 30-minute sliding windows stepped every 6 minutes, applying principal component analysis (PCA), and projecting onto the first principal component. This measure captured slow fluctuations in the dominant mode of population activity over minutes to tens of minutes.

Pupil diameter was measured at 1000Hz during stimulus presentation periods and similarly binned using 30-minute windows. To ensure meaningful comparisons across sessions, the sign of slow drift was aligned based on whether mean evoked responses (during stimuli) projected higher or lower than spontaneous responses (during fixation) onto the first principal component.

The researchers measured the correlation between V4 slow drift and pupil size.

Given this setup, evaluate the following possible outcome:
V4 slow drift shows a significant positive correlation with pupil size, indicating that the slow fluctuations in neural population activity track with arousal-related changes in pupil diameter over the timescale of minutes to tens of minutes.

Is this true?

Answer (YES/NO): YES